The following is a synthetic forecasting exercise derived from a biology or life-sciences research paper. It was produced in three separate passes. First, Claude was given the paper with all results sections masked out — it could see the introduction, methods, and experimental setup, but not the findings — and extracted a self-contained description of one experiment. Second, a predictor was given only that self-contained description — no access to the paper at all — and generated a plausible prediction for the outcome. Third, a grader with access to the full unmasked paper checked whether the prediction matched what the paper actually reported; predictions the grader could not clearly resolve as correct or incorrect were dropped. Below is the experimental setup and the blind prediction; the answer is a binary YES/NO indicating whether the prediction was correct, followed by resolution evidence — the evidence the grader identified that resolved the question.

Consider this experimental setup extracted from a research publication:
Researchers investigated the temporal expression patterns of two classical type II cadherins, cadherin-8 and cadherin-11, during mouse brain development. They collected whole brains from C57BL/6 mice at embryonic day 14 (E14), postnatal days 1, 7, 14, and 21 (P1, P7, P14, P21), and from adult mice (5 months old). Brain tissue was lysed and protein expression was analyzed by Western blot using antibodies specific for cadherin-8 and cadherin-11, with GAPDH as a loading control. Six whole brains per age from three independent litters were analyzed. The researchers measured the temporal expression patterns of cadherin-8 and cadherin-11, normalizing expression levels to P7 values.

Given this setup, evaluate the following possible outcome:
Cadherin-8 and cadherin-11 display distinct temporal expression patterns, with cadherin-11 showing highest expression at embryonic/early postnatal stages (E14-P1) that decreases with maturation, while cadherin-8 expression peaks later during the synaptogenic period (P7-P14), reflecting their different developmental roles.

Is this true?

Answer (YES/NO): NO